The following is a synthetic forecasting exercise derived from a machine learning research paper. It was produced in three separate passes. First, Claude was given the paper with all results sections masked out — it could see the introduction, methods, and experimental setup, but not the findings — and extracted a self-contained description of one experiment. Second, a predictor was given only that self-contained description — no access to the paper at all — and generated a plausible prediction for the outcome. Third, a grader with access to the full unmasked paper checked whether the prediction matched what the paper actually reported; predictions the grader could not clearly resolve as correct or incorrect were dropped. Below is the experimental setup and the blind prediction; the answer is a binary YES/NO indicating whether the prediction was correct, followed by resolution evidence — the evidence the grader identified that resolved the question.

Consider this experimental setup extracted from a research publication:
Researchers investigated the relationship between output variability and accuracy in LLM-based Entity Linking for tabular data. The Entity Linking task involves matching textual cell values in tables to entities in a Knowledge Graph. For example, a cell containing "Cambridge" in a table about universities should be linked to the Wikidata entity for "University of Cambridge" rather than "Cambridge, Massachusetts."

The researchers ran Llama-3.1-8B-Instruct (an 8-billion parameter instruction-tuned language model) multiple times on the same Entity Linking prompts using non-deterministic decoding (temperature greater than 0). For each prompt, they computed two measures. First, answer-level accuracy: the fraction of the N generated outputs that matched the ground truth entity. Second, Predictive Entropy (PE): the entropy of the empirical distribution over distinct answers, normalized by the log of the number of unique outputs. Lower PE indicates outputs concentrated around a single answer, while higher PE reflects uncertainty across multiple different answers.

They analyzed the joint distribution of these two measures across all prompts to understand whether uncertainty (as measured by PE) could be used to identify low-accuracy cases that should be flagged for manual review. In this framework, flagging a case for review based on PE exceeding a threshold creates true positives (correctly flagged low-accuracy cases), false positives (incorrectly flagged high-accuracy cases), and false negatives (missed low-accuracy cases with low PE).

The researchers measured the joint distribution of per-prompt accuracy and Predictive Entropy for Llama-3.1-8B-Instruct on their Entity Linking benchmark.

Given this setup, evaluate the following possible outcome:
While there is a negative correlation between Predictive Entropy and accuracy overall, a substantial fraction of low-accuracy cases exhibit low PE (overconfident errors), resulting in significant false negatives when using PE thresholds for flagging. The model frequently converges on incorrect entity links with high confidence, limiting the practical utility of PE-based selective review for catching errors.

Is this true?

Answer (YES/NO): NO